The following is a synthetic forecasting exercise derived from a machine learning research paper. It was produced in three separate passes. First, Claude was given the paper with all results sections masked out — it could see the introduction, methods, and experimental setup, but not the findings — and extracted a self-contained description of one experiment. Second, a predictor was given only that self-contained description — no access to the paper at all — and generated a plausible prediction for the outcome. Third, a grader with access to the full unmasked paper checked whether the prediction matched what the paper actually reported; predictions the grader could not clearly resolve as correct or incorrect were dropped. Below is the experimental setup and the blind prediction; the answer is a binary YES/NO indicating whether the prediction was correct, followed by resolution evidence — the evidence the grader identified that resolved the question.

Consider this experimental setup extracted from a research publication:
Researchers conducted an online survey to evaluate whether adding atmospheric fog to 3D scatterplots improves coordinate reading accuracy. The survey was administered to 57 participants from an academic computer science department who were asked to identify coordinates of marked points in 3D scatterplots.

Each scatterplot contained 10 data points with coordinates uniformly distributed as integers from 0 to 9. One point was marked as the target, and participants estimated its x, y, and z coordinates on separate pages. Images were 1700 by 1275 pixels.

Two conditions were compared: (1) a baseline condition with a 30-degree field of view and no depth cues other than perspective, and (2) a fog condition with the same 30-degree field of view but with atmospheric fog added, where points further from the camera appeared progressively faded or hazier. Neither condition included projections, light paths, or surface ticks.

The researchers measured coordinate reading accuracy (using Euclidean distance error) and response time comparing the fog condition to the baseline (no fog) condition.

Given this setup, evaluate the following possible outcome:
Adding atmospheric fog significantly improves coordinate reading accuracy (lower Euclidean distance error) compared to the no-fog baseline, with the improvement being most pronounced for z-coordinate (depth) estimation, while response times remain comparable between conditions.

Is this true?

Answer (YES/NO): NO